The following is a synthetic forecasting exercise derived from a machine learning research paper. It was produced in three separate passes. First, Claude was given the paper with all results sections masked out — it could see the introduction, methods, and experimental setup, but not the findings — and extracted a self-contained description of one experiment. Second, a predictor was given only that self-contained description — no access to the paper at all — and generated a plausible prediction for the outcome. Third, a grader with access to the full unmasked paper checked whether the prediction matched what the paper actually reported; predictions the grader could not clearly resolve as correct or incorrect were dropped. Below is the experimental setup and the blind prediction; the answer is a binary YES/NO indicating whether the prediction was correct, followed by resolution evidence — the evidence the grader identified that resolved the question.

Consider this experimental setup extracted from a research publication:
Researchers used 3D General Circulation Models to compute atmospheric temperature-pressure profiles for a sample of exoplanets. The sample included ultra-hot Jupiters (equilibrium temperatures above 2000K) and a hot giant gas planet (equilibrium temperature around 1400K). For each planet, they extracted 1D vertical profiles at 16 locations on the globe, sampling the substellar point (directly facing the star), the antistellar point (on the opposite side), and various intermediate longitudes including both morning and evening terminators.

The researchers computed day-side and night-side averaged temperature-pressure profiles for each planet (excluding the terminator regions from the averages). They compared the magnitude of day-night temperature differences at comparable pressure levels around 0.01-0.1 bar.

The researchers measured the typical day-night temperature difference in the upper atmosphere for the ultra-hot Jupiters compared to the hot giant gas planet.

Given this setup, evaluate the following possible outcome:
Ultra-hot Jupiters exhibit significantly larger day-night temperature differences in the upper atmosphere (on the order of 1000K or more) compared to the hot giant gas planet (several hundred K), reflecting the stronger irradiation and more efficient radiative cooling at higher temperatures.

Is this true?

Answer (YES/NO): YES